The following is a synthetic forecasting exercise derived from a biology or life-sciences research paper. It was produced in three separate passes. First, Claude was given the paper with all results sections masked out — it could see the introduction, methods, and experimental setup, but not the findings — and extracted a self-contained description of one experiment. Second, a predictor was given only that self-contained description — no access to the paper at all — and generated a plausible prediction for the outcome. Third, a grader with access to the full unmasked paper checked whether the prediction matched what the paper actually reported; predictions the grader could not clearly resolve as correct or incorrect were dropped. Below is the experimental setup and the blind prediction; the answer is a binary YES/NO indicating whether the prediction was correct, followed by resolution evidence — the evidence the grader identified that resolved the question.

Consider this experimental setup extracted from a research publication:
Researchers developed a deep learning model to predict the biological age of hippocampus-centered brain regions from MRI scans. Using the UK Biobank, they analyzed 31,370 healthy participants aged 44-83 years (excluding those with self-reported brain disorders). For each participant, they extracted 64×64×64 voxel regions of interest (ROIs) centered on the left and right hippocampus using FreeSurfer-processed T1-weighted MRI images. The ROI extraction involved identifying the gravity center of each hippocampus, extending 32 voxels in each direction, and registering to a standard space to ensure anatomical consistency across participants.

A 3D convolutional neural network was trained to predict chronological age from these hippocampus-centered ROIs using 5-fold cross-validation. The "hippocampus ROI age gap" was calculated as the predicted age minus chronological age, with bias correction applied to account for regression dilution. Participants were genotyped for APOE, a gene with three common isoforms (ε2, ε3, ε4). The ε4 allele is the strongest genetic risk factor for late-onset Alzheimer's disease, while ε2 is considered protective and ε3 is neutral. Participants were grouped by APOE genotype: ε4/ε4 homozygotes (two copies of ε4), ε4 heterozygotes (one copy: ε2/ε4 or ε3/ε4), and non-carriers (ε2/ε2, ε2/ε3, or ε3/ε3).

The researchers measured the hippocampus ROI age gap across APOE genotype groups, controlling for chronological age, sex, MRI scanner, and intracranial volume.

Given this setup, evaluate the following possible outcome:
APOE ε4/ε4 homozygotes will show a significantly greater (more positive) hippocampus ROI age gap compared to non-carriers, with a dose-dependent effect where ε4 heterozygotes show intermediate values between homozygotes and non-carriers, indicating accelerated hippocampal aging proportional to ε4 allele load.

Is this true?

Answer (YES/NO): NO